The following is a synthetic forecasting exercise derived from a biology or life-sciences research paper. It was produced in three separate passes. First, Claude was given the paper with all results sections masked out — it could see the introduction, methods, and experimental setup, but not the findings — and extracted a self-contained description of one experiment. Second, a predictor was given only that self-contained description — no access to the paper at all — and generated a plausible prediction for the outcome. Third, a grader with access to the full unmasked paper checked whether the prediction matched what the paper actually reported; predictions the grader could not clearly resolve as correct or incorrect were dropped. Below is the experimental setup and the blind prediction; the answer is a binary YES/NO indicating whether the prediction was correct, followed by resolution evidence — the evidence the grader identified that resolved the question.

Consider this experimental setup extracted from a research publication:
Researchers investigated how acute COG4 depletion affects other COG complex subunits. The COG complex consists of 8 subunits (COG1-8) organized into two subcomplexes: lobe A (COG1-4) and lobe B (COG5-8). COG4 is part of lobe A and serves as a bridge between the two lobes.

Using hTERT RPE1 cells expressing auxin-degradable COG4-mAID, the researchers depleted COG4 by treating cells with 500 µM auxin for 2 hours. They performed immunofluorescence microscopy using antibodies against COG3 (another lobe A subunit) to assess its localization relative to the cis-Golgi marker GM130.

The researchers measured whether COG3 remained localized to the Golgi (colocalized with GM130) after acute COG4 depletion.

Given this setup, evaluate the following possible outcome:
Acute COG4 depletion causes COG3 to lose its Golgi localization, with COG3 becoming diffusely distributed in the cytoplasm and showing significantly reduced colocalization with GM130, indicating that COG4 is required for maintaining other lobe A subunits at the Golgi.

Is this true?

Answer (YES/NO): YES